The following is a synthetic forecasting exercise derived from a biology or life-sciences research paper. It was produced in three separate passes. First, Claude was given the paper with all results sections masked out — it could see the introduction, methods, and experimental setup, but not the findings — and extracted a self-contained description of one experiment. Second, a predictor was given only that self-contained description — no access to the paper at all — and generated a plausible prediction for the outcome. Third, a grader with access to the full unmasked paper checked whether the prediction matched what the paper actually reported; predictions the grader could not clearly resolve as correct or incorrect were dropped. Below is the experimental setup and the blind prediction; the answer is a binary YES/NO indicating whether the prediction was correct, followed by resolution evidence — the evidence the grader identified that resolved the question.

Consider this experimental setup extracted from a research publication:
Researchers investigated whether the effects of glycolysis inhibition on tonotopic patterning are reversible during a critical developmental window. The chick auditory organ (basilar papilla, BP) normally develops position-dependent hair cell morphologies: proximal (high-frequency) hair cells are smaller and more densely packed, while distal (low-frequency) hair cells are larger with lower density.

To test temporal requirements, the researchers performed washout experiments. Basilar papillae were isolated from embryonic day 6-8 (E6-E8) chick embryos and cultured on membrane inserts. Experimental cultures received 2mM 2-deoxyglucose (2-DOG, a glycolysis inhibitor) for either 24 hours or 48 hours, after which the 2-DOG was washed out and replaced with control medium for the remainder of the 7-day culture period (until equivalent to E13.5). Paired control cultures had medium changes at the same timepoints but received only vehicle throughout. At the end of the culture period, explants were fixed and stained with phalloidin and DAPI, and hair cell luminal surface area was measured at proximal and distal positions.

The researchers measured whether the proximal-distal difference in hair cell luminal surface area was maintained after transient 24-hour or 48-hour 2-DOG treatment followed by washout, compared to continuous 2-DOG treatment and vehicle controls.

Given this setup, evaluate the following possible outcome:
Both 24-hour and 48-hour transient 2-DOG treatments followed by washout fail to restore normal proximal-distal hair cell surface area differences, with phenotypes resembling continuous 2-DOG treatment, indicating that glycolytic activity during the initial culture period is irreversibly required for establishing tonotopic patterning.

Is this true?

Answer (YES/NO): NO